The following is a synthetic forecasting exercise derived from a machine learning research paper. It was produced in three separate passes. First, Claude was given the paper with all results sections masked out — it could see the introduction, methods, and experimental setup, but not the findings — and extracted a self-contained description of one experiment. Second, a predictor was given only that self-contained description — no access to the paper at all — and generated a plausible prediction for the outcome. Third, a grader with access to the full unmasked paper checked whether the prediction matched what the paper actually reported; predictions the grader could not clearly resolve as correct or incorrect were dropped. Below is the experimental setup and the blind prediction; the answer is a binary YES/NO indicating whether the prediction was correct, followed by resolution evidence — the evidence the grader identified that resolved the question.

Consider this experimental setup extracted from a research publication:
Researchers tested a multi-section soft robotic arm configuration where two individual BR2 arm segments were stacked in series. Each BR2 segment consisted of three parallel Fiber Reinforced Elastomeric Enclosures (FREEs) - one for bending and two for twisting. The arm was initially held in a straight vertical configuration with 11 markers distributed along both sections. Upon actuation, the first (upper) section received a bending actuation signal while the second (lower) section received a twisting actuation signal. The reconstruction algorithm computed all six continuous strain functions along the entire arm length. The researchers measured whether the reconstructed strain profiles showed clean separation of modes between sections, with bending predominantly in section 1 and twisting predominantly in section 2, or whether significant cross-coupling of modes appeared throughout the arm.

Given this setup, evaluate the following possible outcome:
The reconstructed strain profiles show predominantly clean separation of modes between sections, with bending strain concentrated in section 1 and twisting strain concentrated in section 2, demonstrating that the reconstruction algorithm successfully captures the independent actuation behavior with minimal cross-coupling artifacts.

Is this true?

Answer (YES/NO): NO